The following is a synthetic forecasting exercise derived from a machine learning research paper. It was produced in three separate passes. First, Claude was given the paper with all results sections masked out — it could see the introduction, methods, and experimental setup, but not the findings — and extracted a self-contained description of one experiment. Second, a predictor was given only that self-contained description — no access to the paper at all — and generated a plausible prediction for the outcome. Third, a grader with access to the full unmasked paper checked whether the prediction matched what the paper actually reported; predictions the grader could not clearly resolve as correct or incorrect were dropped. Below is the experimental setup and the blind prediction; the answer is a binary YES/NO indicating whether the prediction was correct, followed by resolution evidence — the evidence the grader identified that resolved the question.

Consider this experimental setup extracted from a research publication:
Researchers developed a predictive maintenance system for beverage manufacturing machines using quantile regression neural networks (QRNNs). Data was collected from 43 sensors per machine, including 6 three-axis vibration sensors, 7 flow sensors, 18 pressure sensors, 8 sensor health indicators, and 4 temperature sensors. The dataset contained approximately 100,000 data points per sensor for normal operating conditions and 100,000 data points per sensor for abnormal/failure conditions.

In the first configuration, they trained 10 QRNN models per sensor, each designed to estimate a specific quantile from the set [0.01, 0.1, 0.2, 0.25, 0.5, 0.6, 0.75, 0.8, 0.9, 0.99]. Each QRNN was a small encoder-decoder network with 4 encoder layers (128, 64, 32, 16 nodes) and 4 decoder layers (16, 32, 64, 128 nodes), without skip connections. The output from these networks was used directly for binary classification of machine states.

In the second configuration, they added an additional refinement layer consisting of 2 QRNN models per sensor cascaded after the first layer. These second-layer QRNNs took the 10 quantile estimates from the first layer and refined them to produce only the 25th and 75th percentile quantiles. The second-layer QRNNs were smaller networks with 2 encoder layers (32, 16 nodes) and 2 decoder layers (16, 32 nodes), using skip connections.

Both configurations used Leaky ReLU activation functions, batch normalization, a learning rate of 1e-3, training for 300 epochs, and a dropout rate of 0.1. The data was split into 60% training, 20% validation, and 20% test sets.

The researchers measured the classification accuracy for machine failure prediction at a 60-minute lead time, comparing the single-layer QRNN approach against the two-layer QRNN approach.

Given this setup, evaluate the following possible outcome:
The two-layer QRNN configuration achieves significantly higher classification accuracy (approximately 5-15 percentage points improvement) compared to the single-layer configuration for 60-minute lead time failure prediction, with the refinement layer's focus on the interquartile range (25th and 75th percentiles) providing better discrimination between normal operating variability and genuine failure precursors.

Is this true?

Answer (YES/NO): NO